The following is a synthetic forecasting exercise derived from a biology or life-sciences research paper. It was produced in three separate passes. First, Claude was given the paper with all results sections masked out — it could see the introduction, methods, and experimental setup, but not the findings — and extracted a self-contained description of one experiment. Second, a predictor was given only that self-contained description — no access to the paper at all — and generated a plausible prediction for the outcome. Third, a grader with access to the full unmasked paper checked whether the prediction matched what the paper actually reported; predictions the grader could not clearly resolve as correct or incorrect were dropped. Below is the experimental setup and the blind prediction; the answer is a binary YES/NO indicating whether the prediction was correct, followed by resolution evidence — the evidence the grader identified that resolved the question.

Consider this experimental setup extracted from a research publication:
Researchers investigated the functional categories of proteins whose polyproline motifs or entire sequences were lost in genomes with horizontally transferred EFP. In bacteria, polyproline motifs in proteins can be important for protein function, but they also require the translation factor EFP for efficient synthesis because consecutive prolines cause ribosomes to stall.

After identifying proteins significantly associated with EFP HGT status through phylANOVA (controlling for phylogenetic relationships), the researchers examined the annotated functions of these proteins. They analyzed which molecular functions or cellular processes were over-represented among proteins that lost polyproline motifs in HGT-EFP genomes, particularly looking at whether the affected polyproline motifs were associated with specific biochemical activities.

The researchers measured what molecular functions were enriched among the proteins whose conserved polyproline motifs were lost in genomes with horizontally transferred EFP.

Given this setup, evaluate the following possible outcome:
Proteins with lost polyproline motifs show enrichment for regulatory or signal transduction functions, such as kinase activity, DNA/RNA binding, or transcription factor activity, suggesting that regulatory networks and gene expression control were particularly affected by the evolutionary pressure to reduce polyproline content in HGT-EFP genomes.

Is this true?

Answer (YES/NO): NO